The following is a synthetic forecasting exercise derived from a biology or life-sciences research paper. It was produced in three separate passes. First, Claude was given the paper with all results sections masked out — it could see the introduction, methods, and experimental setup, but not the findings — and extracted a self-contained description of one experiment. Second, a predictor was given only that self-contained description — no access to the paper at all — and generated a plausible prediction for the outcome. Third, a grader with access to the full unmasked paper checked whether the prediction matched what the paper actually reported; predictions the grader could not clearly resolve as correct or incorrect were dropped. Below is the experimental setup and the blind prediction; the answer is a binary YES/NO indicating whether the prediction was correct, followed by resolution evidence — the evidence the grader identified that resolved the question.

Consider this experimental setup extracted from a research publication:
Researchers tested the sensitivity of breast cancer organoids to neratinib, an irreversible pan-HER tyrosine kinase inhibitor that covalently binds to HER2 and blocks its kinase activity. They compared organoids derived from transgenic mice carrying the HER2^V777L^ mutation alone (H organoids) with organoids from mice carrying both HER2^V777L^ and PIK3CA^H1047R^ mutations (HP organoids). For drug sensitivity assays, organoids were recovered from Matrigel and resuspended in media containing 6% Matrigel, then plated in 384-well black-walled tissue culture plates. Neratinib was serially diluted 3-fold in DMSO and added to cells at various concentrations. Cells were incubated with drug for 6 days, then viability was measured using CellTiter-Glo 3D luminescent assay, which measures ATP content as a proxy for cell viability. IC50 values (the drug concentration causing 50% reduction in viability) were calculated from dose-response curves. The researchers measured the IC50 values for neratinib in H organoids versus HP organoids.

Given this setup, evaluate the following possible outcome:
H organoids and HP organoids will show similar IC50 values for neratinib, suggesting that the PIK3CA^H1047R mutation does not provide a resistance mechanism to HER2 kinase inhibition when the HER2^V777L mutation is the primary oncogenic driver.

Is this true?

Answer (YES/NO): NO